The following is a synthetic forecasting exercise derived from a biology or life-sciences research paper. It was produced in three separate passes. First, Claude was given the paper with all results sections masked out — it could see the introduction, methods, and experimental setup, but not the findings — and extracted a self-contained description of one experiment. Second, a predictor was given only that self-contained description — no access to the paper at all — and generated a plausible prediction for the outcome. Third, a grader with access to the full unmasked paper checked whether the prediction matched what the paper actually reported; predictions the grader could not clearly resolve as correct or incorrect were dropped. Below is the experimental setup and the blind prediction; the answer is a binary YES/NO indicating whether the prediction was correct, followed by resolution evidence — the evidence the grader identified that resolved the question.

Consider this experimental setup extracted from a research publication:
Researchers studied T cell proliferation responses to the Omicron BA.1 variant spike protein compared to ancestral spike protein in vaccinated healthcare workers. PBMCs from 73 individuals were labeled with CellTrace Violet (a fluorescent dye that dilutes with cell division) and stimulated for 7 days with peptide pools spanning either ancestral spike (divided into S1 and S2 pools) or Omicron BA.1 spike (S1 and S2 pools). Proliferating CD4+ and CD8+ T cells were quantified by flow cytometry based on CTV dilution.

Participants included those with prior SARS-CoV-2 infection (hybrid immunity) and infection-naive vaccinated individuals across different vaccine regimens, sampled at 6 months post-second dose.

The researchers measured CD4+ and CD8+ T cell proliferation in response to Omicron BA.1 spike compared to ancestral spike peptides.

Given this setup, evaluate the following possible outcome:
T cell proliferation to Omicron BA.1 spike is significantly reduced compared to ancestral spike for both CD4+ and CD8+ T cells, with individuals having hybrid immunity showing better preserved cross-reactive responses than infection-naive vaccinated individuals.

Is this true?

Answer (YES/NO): NO